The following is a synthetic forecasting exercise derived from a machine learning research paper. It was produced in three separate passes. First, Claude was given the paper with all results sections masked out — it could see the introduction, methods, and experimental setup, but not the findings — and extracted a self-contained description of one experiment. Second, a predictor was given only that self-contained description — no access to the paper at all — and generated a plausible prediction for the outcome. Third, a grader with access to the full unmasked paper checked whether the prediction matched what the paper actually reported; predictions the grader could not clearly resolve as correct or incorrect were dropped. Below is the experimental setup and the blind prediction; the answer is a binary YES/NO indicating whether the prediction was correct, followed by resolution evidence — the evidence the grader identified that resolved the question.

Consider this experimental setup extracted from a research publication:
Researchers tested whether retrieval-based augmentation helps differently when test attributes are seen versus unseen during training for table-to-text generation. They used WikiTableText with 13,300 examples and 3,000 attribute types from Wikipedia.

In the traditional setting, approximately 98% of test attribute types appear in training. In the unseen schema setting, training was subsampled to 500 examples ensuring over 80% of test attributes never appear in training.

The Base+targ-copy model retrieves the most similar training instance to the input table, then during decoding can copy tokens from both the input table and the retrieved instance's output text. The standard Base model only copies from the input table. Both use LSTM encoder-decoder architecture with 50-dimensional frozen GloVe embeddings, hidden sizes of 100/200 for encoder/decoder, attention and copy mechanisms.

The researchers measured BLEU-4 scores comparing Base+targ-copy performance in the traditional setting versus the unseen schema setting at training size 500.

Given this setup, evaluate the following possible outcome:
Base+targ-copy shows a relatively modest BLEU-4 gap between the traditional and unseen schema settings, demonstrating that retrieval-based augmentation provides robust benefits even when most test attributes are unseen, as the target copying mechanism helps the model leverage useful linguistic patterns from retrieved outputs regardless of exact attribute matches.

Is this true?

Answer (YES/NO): NO